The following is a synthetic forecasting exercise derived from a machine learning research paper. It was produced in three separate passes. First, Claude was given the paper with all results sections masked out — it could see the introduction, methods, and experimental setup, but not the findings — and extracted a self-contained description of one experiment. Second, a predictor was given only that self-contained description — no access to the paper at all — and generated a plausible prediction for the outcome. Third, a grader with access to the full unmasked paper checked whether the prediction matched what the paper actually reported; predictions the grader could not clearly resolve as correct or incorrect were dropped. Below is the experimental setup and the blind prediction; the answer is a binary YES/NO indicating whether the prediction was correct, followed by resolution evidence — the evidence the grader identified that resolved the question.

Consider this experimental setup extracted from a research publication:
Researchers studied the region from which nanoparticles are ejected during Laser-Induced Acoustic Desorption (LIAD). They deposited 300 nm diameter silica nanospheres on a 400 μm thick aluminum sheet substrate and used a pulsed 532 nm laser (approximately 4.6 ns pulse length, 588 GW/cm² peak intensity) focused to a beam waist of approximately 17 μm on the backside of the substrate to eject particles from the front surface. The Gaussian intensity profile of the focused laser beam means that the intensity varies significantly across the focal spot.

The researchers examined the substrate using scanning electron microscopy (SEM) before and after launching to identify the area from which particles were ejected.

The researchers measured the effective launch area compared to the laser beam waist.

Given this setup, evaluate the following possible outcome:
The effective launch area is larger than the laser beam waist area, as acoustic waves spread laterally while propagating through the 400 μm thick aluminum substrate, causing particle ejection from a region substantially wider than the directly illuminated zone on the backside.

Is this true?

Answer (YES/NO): NO